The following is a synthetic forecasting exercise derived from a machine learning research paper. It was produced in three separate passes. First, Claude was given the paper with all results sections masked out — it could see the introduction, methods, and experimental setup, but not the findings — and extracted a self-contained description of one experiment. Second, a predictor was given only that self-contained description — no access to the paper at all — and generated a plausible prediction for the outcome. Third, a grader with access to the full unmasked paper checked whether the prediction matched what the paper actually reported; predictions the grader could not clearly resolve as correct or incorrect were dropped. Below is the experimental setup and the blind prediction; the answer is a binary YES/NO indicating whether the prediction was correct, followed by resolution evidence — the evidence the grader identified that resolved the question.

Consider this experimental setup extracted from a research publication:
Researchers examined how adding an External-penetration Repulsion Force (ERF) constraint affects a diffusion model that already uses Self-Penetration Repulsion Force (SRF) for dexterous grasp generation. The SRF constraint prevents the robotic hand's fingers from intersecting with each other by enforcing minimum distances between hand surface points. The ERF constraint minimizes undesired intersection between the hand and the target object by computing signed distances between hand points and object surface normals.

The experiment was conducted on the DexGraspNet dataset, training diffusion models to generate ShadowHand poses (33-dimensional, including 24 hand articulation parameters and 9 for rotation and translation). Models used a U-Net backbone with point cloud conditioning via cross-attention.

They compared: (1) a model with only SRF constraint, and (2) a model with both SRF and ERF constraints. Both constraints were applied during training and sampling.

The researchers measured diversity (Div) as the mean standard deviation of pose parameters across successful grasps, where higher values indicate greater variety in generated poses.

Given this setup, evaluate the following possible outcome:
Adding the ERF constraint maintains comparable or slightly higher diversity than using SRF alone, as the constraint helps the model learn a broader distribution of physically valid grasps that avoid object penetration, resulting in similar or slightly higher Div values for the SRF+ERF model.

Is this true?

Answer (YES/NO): NO